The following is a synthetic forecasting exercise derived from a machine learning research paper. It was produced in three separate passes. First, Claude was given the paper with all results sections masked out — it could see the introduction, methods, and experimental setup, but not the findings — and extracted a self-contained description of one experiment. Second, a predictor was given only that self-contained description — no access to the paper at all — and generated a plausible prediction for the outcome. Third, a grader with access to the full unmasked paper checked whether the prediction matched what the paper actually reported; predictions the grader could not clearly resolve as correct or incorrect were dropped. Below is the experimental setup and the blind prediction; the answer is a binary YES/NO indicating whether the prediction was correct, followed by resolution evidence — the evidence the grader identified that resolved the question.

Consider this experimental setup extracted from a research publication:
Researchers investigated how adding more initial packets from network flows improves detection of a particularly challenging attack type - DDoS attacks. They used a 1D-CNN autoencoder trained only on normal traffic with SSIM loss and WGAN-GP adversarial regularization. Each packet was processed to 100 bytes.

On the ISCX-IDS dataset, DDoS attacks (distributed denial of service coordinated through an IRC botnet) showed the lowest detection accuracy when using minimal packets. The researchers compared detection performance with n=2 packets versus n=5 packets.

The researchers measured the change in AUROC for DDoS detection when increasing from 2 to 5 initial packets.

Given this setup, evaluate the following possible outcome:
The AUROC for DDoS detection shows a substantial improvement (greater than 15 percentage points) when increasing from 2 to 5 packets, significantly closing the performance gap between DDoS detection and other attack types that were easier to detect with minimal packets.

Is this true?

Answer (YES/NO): YES